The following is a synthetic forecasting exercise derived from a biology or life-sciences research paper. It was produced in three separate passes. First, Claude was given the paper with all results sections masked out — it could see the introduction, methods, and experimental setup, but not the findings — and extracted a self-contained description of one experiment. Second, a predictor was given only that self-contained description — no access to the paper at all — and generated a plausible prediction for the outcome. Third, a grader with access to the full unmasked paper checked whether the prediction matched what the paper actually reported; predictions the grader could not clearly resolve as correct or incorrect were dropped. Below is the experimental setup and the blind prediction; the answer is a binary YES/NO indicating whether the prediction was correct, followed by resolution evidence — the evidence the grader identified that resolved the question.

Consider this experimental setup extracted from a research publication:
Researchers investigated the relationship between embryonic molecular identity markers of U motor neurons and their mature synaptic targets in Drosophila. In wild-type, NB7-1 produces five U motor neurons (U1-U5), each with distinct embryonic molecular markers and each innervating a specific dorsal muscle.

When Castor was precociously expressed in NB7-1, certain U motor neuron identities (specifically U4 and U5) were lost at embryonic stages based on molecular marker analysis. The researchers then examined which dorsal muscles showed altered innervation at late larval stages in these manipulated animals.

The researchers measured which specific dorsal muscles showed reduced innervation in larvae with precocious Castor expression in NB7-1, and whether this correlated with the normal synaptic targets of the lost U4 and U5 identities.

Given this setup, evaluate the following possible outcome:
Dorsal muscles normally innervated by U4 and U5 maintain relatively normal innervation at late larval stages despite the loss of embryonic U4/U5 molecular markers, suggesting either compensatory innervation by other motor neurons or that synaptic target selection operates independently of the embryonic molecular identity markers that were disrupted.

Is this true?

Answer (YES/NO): NO